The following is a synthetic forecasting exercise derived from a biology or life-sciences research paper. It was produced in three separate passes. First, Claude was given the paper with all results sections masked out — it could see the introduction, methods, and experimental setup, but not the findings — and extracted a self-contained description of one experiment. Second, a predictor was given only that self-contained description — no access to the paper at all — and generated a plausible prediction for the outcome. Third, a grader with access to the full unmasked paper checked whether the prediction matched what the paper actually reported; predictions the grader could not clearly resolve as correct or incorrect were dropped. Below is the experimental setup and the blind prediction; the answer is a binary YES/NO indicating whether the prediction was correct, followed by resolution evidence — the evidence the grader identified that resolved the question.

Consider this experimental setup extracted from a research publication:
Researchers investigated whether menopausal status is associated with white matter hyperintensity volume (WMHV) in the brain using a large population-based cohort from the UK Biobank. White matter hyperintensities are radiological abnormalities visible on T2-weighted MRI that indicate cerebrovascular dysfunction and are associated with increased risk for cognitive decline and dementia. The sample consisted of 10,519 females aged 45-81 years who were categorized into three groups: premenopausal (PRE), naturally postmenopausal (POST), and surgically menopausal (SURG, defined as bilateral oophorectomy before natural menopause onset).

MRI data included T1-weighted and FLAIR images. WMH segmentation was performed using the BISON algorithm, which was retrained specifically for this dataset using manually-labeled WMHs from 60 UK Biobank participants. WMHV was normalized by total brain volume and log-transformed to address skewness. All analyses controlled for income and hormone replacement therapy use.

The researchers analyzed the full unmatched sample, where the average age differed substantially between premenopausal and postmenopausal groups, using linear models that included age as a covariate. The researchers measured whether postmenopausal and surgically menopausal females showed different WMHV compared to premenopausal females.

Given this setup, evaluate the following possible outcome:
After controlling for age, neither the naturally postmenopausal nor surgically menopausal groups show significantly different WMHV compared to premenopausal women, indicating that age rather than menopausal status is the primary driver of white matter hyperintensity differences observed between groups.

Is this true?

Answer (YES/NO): NO